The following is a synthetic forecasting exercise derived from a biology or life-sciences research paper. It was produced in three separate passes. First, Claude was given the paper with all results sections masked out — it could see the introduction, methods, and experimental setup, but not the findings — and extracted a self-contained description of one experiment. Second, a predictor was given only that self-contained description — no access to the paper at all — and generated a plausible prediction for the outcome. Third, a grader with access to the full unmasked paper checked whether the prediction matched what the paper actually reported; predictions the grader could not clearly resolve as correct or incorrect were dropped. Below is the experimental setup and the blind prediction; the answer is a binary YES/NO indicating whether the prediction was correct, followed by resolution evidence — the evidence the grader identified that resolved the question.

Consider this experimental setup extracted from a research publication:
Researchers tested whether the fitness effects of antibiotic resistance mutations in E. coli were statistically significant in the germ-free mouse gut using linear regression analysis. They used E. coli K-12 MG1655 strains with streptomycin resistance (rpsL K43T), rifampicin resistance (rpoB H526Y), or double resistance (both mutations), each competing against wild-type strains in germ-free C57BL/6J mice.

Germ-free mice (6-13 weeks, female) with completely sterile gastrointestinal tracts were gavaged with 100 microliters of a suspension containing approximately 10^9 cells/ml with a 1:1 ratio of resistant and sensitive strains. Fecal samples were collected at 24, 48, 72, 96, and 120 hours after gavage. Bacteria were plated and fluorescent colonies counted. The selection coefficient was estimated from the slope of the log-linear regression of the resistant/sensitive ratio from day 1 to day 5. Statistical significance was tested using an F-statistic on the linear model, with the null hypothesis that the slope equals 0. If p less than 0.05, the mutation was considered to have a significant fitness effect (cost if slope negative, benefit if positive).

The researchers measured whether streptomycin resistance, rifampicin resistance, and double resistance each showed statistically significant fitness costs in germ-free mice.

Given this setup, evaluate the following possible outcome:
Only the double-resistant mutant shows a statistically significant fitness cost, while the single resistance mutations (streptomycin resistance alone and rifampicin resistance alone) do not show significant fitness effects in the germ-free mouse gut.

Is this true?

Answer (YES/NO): NO